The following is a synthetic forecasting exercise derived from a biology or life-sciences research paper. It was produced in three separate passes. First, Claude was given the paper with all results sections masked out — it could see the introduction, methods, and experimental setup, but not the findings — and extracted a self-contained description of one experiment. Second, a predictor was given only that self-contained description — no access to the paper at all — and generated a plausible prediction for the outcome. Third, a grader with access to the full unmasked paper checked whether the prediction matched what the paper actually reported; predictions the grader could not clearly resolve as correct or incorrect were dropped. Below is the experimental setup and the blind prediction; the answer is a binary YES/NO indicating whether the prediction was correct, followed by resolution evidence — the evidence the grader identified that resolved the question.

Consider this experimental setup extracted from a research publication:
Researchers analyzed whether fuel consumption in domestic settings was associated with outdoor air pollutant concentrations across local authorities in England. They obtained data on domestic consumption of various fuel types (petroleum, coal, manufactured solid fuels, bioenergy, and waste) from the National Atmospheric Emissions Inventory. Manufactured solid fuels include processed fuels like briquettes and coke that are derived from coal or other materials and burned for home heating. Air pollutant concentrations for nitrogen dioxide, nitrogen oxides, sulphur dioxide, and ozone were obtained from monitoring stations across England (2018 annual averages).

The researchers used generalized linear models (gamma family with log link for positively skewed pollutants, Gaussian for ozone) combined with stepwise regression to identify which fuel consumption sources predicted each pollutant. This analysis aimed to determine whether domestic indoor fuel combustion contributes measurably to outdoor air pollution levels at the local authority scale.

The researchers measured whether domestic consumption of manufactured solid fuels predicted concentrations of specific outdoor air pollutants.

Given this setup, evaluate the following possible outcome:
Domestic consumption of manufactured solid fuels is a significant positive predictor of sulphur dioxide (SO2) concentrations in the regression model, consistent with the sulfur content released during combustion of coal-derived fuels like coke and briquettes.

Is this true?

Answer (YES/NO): YES